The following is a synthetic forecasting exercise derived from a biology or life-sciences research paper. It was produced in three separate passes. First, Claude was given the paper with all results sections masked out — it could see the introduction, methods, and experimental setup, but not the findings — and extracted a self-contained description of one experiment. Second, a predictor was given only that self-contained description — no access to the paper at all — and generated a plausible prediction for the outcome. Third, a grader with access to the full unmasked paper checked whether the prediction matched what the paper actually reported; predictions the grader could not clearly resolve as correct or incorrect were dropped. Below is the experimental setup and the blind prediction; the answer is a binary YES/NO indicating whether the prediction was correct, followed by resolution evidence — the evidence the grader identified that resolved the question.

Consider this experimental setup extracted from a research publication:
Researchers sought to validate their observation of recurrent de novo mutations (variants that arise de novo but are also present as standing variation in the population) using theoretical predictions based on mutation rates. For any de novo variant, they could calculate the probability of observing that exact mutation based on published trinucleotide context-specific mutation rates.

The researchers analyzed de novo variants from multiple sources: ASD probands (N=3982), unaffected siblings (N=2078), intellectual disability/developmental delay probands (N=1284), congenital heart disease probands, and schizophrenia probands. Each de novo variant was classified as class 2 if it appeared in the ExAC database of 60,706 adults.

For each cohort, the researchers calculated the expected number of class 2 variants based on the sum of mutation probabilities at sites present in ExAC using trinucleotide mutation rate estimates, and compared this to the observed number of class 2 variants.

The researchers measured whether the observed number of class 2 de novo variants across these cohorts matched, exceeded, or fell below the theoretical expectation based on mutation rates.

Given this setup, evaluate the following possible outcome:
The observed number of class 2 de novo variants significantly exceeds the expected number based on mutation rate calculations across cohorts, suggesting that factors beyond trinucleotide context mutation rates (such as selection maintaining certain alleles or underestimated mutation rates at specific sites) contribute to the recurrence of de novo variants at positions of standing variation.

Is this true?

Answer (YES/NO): NO